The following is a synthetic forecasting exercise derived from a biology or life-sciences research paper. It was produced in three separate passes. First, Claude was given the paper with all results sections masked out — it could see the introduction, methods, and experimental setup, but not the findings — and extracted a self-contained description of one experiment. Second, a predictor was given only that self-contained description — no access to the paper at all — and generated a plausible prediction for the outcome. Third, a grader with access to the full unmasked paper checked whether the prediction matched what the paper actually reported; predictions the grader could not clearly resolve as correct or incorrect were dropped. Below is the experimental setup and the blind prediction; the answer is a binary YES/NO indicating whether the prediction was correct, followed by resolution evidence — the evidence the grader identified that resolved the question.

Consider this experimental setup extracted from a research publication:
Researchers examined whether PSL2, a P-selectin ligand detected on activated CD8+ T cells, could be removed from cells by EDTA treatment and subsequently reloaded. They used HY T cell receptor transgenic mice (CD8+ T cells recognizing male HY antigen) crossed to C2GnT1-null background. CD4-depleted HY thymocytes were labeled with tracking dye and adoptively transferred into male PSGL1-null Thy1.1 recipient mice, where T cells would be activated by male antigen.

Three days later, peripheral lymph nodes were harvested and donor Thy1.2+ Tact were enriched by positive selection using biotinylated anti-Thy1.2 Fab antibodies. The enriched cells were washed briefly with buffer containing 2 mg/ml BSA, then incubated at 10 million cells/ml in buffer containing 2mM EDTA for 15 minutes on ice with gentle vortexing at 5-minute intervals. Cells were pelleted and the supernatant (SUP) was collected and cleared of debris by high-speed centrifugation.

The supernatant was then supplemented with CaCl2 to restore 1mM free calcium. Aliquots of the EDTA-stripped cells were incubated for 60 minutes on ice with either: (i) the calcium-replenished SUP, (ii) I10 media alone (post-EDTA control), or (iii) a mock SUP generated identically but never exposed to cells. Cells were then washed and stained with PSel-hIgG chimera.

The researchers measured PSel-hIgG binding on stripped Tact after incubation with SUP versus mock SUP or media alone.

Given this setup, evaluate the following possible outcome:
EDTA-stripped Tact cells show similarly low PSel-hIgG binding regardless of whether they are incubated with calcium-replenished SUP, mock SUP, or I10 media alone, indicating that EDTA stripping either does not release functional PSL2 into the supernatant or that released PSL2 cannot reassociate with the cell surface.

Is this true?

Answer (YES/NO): NO